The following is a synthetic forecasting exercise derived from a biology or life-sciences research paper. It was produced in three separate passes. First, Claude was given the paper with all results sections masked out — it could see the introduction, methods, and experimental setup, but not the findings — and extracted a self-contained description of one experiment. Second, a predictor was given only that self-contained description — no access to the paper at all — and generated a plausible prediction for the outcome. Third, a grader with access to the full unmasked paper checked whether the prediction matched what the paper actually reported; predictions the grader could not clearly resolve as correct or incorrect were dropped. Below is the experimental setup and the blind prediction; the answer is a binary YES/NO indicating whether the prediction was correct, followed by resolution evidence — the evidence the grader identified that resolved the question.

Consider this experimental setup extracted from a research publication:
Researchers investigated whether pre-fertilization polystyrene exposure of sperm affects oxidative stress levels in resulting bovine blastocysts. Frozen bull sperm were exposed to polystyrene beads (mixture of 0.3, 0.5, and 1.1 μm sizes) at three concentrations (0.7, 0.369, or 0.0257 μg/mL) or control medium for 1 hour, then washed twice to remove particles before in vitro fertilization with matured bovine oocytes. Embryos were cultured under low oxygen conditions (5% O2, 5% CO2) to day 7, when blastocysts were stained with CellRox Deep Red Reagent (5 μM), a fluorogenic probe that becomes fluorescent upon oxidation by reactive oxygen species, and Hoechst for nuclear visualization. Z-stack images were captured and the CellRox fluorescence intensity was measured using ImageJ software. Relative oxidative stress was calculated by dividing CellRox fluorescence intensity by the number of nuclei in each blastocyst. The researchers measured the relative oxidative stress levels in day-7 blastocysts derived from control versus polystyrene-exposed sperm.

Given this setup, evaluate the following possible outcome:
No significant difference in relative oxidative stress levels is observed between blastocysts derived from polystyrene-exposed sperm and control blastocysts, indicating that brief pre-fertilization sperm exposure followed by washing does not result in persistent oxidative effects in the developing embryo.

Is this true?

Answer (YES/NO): NO